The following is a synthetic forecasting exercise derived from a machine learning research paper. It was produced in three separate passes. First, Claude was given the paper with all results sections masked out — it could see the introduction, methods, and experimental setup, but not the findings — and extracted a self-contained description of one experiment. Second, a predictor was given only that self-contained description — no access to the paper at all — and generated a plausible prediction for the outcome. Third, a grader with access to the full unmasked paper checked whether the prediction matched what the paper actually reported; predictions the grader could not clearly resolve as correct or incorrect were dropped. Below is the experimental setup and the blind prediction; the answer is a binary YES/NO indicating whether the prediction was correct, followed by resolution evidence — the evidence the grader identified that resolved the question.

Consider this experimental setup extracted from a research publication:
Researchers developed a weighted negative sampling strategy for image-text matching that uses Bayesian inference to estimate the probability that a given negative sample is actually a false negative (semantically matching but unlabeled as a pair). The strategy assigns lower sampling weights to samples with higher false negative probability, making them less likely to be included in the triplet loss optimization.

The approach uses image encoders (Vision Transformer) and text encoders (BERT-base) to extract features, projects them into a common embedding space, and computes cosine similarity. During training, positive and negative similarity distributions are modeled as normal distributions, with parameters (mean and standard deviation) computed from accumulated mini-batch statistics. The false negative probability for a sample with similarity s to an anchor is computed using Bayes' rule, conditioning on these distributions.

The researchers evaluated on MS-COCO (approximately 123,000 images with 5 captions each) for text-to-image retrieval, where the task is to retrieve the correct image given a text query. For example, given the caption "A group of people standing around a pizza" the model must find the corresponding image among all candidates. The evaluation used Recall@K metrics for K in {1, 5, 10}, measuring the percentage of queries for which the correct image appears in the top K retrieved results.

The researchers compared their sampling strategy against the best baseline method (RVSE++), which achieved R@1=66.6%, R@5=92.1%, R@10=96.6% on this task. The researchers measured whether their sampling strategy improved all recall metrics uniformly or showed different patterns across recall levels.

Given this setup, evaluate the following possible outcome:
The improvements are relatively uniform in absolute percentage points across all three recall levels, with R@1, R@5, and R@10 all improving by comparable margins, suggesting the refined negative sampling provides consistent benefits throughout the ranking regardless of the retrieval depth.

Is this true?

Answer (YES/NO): NO